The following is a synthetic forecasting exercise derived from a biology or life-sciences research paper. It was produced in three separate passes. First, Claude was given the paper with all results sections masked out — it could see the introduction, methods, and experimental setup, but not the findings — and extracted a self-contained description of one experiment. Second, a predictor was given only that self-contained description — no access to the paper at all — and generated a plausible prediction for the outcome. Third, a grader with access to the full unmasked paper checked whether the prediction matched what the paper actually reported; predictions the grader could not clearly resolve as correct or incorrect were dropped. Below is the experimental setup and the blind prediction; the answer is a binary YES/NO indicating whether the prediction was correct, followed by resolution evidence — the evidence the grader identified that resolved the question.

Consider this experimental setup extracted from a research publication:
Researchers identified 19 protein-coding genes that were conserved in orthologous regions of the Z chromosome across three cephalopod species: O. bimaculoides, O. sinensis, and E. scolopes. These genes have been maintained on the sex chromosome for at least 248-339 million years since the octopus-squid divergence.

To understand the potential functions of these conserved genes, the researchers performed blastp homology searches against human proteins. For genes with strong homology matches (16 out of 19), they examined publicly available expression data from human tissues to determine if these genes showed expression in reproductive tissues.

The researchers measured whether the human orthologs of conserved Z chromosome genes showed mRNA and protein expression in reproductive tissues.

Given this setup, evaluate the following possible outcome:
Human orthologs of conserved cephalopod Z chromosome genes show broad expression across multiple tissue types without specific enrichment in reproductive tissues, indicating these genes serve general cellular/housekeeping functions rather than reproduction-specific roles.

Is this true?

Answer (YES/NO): NO